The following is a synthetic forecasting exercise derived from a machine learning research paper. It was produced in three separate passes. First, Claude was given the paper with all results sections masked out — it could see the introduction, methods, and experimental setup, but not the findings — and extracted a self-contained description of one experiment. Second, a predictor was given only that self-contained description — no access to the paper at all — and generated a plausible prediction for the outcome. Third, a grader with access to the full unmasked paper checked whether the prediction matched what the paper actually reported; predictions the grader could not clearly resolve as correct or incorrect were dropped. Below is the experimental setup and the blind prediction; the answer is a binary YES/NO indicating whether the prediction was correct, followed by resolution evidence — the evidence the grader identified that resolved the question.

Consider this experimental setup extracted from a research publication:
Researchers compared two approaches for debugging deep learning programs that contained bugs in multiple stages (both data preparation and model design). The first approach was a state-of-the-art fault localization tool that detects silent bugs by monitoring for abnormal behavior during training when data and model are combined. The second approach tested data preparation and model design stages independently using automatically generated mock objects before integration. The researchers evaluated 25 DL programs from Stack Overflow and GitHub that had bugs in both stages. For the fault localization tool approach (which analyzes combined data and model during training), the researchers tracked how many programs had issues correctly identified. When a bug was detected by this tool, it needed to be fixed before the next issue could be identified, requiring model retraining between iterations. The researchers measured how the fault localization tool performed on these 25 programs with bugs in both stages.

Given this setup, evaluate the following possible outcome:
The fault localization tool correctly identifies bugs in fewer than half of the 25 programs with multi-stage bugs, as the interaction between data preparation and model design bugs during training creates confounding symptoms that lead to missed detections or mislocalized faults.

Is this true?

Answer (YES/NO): YES